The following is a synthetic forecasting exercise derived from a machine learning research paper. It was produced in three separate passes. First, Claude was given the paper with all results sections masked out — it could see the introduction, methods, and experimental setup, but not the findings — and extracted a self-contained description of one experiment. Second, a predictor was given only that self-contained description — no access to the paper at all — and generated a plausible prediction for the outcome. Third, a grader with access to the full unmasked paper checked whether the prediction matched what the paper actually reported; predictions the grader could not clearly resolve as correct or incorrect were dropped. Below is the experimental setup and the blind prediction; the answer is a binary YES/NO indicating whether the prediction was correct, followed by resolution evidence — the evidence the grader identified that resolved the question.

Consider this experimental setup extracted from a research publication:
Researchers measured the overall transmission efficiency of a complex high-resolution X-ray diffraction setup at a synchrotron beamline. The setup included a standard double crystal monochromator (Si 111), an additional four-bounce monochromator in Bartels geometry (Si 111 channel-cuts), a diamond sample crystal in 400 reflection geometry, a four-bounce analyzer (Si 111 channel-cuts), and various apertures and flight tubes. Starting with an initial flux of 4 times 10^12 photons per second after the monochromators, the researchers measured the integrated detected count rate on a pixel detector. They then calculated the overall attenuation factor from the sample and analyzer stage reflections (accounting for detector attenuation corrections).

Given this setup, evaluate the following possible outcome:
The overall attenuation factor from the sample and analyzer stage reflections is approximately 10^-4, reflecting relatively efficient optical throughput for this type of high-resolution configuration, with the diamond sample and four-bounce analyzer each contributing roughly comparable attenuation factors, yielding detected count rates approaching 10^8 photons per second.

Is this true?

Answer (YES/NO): NO